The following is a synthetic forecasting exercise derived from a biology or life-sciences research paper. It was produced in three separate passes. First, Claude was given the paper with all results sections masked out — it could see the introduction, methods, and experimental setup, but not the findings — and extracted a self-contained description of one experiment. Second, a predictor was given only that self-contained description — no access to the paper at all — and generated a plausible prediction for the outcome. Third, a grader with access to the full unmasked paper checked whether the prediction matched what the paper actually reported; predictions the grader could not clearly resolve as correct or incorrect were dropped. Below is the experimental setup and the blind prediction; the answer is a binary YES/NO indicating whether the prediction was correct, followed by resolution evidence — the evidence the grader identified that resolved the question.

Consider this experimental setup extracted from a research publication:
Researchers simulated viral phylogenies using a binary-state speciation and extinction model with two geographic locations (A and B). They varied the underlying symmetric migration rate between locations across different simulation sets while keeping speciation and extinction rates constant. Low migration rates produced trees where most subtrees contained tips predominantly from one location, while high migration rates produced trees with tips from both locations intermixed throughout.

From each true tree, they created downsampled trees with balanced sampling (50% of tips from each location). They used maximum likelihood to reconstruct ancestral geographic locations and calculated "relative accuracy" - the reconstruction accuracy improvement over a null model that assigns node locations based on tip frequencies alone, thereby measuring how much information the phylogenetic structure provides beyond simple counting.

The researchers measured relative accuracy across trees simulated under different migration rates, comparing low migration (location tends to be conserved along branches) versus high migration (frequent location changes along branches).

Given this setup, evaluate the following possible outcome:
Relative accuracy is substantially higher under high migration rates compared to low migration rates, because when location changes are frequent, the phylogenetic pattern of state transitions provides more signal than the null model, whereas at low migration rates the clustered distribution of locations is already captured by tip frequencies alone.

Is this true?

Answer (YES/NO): NO